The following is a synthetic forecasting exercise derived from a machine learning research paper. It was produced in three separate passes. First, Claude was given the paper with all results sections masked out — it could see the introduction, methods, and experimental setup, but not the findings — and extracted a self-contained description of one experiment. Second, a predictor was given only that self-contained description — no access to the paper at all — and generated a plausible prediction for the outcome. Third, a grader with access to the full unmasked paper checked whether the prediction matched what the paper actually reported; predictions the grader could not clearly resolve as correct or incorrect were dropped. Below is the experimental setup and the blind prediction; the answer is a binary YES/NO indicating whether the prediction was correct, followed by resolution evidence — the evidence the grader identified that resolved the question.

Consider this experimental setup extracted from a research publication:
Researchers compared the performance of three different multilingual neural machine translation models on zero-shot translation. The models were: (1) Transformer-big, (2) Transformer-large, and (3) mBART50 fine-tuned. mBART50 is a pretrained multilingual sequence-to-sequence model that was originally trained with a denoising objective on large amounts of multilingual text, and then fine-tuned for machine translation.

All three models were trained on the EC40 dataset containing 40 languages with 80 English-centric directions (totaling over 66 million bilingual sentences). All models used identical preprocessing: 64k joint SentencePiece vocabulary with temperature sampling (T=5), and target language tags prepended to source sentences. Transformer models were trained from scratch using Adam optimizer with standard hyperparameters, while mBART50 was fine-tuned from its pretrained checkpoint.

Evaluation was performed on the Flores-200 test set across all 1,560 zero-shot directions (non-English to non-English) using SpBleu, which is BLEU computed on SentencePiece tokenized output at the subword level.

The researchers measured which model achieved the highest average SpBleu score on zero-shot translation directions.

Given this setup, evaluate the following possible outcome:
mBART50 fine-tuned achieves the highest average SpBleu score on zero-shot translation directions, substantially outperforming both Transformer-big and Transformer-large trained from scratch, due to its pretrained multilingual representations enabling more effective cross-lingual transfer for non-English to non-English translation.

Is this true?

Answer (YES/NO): NO